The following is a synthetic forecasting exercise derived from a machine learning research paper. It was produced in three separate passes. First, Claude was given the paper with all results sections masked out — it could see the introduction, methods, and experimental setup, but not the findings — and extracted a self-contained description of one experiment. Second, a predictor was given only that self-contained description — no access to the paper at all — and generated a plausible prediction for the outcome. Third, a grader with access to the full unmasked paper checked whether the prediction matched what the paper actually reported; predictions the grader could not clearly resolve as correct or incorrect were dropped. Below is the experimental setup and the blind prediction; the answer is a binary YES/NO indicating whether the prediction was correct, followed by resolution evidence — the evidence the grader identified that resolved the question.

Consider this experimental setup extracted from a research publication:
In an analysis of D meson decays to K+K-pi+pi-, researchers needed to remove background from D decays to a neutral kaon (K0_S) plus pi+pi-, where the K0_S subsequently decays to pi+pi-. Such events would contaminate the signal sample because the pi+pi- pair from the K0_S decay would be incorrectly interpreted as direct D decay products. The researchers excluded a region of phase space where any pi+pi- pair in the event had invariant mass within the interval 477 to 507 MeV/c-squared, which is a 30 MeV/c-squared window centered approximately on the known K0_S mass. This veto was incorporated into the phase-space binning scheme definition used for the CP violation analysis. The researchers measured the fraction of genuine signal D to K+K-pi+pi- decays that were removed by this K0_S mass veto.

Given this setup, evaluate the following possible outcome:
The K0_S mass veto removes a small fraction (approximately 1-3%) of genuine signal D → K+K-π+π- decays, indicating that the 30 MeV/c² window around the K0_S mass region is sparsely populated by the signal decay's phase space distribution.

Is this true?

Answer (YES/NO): NO